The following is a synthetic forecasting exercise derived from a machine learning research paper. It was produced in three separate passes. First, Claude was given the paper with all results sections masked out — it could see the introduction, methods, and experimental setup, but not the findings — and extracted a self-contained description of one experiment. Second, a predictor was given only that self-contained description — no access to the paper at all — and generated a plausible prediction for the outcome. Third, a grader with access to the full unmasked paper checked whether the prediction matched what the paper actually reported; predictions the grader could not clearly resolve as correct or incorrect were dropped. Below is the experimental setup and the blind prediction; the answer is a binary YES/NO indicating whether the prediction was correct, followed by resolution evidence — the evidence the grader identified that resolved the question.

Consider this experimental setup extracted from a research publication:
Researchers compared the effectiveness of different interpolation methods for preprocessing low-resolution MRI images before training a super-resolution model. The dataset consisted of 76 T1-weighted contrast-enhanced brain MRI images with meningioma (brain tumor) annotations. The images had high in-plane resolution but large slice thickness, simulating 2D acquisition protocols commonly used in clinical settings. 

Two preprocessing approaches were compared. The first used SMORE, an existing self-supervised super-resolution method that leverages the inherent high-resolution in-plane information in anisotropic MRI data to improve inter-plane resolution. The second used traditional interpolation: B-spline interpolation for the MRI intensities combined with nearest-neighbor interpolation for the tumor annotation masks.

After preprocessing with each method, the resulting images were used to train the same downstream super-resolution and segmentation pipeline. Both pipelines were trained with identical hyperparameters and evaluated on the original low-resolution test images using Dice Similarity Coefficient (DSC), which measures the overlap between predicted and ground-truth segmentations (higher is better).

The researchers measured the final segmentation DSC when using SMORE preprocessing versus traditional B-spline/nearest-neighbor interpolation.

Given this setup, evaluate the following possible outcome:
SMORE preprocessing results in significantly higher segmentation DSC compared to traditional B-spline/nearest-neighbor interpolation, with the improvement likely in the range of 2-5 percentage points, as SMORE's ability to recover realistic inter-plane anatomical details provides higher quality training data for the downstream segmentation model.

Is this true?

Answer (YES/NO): NO